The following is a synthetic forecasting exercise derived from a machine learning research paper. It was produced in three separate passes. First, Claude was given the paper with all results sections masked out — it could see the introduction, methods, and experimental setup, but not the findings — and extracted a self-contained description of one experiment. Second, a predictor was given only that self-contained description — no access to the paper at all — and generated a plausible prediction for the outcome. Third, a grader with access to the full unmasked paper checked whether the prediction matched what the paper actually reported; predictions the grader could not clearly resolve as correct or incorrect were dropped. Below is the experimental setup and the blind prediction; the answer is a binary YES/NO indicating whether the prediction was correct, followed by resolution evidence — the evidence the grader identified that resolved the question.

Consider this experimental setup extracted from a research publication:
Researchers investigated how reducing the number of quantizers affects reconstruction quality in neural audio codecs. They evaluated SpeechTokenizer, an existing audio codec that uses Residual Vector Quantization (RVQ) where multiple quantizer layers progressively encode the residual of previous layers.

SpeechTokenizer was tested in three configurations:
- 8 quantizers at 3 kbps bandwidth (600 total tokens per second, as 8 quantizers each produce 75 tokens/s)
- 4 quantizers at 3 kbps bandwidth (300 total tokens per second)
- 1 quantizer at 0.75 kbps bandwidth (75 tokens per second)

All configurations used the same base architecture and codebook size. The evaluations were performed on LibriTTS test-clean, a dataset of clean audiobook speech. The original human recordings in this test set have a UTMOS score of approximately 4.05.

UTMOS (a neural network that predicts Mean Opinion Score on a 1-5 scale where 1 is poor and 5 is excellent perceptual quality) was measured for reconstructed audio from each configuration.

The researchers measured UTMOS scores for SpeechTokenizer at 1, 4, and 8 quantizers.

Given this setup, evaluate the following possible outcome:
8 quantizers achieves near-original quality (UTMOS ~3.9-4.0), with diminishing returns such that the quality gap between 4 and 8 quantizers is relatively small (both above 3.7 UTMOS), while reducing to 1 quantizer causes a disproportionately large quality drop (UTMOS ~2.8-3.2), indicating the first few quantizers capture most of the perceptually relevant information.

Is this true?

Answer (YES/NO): NO